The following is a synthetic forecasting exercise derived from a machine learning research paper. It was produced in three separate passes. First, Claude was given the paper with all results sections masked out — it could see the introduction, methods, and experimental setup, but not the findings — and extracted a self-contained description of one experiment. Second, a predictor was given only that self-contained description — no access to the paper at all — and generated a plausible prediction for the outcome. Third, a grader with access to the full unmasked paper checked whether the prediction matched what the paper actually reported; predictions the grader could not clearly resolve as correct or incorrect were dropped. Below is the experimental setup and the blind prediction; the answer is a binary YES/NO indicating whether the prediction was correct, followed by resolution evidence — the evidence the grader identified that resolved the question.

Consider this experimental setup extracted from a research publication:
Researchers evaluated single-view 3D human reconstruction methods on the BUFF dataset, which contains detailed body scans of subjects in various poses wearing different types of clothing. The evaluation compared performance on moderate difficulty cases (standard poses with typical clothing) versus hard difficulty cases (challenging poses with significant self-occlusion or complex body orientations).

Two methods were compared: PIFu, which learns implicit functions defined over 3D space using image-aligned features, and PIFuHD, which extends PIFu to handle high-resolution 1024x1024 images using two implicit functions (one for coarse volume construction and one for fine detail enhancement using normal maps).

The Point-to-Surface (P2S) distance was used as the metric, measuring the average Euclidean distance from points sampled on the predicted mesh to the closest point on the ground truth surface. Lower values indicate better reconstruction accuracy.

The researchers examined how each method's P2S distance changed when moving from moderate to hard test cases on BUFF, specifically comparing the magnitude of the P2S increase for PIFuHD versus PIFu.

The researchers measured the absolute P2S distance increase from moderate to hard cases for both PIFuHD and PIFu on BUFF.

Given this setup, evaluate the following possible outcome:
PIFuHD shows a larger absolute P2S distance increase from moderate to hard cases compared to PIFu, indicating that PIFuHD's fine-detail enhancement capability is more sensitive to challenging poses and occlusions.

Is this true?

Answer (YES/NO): NO